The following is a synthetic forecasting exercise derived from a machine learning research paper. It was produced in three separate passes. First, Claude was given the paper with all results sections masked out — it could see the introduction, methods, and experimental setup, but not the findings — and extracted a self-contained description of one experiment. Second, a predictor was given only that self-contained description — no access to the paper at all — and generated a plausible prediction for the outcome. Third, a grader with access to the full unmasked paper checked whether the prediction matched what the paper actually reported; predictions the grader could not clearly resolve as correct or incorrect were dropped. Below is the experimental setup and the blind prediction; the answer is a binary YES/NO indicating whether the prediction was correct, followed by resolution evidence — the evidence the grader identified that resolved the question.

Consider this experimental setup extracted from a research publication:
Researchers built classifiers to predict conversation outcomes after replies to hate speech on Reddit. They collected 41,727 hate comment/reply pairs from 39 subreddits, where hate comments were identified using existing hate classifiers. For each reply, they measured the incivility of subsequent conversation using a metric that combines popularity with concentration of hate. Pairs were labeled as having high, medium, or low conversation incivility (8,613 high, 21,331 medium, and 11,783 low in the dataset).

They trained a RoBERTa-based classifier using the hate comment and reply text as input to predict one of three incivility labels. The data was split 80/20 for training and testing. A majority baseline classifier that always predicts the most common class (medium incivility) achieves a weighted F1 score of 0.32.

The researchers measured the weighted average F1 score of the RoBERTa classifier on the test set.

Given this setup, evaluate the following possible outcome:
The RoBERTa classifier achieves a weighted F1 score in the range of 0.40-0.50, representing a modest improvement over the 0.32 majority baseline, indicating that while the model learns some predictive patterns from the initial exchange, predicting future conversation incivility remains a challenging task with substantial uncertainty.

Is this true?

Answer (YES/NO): YES